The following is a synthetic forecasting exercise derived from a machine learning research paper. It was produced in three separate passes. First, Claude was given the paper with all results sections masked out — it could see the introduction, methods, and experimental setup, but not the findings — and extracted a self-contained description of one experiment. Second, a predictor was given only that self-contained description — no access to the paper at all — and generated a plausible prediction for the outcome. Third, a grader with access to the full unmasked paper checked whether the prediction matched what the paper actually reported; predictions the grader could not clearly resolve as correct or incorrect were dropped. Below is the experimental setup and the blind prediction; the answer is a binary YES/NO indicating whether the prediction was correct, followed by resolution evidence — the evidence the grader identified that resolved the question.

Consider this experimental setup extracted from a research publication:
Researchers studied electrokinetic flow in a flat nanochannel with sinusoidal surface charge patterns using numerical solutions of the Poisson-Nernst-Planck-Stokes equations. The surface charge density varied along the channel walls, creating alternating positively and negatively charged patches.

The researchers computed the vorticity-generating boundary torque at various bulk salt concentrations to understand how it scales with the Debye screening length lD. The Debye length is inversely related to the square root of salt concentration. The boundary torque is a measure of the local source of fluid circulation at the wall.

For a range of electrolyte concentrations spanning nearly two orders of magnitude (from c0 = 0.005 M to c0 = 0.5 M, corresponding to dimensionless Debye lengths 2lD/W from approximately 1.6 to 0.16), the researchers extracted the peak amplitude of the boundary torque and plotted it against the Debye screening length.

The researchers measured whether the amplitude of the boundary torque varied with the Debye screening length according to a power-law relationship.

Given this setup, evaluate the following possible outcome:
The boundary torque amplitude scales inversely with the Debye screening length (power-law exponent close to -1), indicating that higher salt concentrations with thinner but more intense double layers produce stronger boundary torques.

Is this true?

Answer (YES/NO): NO